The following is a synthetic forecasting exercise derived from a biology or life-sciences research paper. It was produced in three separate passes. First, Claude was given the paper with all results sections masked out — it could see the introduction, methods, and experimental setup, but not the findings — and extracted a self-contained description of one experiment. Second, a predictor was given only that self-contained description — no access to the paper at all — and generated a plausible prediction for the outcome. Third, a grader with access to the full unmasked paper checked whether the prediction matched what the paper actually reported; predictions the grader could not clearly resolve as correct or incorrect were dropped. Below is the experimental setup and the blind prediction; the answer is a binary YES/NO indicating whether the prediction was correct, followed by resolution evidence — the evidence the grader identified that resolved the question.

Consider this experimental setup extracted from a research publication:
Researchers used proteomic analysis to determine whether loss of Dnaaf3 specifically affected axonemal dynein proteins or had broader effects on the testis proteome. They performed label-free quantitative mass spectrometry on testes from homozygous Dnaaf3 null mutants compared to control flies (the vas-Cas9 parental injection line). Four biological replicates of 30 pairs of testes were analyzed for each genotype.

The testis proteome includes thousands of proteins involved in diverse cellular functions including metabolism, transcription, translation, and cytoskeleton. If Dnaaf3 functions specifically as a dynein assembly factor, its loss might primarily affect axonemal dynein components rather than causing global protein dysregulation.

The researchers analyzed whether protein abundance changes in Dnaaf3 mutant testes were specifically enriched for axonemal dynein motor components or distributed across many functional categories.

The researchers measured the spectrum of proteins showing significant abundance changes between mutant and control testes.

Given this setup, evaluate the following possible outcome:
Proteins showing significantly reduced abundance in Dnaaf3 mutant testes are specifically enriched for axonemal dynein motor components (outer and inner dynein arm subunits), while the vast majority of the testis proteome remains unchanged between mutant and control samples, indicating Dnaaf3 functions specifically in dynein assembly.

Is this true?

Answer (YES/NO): YES